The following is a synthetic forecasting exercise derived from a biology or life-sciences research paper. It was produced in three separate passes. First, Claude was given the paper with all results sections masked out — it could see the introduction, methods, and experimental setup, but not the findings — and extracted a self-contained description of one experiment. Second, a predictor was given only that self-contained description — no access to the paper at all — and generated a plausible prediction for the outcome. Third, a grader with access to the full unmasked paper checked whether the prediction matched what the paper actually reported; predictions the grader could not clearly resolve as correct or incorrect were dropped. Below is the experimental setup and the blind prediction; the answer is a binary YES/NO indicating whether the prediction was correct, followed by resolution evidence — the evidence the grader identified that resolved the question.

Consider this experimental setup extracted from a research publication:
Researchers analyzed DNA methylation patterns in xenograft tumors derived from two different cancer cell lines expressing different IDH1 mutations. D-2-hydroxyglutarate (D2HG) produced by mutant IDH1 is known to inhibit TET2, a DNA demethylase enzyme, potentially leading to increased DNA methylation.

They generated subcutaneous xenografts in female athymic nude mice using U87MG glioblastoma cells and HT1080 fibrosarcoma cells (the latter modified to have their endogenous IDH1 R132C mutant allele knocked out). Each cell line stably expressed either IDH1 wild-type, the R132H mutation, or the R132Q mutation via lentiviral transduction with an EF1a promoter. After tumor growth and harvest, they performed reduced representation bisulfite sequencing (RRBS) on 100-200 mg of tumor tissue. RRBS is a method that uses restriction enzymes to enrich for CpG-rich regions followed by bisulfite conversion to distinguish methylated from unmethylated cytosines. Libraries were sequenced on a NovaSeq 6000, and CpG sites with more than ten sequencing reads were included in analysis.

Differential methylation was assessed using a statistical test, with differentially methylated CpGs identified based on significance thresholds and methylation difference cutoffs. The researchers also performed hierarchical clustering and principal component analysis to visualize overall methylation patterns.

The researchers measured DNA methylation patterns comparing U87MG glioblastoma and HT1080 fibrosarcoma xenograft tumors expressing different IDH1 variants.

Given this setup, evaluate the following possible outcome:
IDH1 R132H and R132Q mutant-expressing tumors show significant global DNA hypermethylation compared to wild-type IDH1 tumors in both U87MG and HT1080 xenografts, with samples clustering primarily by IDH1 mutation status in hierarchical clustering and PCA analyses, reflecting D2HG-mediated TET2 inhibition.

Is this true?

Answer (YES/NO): NO